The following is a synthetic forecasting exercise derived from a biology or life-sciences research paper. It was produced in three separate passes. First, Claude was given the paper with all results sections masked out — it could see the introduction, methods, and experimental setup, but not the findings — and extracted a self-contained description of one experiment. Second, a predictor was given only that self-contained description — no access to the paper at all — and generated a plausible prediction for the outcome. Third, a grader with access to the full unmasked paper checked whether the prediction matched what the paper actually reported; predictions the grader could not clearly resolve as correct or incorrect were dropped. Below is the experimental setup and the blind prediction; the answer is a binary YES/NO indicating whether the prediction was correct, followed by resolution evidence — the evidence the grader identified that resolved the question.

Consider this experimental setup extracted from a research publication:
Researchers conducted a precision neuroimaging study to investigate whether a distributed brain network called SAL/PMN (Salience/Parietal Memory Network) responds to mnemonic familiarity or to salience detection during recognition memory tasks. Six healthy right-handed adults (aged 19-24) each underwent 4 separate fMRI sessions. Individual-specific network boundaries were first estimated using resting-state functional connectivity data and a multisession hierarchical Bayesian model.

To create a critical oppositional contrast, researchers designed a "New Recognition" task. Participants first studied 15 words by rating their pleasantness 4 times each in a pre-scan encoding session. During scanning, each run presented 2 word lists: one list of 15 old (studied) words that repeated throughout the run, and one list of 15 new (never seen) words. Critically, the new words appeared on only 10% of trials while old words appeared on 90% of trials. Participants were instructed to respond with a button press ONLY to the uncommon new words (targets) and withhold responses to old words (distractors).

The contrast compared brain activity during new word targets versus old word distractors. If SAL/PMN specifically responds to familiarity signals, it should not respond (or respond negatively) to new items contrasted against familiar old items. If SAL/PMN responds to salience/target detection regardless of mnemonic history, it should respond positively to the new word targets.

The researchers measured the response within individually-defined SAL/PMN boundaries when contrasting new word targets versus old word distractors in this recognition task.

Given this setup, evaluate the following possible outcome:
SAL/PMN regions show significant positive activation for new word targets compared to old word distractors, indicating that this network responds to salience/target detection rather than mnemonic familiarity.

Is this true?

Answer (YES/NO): YES